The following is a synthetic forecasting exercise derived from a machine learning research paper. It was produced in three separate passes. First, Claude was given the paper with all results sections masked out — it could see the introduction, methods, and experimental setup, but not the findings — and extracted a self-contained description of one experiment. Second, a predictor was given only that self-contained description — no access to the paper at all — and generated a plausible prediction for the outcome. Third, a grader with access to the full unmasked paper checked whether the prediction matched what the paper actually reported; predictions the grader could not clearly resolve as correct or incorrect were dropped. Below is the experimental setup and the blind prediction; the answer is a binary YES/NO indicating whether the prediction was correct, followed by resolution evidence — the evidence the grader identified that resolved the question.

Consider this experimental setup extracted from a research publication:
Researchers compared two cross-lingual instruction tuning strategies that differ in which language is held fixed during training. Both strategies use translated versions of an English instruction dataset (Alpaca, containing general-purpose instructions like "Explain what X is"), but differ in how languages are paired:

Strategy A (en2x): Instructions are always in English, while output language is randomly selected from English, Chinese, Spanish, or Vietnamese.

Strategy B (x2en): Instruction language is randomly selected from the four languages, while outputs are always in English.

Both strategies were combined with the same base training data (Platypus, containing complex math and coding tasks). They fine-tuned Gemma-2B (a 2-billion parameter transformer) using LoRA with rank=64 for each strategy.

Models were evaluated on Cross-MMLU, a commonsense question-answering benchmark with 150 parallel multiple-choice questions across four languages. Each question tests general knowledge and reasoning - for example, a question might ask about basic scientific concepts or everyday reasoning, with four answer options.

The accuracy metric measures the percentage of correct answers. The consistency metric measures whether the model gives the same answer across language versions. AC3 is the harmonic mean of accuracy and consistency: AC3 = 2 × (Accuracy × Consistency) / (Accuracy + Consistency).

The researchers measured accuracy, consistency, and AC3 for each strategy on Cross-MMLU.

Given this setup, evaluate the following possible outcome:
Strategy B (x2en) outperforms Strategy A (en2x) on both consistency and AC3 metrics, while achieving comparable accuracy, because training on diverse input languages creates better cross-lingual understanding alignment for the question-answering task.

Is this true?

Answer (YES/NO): YES